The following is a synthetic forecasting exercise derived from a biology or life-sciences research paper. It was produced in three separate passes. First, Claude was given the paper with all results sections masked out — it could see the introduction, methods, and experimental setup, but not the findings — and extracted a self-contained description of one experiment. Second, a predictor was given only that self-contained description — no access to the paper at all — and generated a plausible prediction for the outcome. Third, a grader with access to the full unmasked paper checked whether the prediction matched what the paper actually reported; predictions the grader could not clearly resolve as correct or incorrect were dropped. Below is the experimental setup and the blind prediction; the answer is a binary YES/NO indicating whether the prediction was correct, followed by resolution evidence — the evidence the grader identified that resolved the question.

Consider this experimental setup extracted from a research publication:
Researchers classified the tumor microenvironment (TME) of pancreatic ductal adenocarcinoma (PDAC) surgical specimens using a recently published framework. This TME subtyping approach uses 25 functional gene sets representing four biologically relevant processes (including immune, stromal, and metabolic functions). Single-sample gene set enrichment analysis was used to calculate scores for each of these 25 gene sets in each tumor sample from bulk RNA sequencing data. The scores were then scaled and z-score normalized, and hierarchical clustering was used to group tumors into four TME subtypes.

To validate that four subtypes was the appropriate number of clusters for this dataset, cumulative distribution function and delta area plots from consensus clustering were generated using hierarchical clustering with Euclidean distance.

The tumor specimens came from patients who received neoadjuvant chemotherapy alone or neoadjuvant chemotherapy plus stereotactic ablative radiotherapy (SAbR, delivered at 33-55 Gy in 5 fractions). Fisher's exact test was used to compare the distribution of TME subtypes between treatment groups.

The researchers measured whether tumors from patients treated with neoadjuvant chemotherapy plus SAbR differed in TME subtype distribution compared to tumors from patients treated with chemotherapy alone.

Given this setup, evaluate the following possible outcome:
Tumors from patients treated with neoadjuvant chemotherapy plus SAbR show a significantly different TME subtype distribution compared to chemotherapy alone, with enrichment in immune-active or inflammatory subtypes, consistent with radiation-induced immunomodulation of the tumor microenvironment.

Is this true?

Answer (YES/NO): NO